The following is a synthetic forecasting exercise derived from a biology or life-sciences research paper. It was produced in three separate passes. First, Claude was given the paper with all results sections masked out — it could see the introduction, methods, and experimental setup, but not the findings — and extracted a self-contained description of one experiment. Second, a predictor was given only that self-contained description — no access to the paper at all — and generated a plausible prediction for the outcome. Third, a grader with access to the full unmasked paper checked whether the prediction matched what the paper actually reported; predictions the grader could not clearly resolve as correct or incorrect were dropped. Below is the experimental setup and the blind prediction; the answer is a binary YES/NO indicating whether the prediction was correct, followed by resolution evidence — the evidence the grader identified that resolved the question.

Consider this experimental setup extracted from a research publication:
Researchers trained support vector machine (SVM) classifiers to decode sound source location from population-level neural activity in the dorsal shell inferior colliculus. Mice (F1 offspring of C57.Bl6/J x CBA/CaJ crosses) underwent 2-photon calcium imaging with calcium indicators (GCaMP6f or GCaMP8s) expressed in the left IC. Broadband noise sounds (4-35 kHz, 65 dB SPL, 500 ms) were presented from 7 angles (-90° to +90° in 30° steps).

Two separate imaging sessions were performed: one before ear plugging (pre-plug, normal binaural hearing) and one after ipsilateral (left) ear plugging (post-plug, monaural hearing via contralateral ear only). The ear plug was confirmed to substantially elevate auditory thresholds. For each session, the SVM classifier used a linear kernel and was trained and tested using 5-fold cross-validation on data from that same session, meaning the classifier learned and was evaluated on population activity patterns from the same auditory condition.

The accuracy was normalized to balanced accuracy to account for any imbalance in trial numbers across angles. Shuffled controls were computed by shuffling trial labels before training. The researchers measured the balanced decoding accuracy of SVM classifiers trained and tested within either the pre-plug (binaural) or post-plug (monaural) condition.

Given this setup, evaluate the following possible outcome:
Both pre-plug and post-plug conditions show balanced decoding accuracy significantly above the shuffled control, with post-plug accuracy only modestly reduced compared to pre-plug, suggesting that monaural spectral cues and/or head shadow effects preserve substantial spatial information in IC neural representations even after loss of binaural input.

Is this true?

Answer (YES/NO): YES